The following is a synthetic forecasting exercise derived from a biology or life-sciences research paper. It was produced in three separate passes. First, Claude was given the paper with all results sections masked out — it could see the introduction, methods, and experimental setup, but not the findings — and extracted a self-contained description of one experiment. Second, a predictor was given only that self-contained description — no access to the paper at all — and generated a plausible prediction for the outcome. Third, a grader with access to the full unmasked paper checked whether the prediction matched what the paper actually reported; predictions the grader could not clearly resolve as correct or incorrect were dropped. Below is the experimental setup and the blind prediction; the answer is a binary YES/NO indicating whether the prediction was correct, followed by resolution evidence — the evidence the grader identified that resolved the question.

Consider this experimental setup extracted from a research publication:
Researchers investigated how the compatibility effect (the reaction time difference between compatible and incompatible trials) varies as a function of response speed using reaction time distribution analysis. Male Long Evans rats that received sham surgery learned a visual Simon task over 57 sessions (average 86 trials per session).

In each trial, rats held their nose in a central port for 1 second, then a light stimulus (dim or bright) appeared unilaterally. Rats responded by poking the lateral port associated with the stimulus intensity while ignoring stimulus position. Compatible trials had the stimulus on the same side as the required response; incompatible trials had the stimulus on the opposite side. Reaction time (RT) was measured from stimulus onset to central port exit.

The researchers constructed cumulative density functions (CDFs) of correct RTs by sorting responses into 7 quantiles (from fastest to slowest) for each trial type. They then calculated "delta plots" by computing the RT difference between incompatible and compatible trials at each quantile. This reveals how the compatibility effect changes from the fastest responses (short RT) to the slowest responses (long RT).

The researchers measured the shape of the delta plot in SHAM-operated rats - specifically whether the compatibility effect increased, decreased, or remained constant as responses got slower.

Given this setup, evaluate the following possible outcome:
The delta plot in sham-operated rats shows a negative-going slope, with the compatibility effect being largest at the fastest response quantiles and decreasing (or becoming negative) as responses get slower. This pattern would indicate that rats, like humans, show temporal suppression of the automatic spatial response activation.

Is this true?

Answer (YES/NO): NO